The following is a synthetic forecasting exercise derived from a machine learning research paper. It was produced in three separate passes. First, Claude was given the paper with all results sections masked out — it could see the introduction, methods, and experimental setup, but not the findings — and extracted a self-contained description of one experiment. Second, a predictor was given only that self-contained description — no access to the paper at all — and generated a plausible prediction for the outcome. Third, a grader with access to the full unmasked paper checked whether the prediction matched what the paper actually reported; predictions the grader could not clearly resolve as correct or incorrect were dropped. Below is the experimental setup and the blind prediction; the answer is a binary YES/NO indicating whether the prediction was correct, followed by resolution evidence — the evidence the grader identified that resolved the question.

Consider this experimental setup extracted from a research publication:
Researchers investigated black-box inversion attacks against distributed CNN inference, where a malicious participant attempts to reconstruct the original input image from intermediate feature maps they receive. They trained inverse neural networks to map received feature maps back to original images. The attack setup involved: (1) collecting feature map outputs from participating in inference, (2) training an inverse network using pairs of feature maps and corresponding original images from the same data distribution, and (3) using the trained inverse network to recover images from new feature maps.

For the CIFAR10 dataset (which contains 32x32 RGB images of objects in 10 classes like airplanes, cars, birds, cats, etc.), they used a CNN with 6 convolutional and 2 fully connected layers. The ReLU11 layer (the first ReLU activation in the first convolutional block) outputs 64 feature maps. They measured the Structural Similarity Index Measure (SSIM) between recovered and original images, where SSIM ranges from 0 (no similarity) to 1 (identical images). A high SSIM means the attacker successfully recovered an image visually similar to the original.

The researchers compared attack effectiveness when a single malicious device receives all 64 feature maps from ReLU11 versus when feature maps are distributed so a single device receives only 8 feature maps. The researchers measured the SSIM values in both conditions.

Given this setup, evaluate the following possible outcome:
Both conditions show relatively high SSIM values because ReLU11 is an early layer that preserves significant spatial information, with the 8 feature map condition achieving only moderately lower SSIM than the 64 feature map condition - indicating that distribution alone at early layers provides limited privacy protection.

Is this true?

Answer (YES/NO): NO